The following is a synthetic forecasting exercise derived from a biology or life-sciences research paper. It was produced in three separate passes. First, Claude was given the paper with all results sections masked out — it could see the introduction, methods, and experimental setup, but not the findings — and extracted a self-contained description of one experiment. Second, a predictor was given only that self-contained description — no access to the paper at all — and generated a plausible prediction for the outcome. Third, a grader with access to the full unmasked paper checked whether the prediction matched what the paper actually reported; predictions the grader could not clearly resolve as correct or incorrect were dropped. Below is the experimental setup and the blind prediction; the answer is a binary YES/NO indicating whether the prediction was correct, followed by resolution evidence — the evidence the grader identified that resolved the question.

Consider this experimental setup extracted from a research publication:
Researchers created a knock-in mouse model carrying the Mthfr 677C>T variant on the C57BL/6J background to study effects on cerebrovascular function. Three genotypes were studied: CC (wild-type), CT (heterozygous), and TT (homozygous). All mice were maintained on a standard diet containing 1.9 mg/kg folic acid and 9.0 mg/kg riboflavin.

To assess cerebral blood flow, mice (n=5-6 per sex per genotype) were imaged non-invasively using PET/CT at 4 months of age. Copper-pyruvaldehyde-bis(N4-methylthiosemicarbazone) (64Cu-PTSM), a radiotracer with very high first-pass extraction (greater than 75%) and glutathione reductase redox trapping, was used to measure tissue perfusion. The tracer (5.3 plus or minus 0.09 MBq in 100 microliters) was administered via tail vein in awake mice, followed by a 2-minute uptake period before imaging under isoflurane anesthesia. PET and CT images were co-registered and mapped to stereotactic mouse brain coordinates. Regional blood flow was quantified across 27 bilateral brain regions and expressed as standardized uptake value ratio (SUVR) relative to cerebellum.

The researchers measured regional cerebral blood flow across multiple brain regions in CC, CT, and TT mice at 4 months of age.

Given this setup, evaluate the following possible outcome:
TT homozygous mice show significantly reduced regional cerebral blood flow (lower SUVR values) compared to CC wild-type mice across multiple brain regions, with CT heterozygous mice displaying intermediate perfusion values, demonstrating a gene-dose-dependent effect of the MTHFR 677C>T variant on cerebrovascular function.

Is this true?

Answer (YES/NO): NO